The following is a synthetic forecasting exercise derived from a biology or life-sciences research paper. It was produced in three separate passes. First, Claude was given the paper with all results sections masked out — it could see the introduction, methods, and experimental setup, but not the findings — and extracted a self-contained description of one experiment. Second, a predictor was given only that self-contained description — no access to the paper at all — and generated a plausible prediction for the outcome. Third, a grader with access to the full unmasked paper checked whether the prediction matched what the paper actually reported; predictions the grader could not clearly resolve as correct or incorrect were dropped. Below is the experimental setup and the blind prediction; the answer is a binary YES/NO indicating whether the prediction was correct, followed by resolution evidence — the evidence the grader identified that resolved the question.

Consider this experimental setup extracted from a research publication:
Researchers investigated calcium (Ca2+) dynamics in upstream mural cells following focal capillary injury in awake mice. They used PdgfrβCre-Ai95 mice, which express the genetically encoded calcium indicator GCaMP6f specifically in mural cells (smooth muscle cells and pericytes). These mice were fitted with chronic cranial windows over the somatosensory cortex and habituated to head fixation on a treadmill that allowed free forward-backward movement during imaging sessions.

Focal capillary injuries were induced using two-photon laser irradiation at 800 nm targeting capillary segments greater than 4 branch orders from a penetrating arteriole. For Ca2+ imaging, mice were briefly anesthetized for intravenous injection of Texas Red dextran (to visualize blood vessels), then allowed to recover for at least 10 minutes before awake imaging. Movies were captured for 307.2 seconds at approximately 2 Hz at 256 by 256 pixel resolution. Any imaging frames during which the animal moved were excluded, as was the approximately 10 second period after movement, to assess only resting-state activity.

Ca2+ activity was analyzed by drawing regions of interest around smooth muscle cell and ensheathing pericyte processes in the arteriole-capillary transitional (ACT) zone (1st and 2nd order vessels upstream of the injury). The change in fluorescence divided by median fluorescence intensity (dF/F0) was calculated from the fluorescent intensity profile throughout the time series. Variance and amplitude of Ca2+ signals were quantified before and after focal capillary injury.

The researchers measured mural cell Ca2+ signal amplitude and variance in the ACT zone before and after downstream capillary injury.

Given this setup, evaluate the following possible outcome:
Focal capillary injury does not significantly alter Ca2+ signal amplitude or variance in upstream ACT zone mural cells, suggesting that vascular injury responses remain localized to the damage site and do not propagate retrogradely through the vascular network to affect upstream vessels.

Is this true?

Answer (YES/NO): YES